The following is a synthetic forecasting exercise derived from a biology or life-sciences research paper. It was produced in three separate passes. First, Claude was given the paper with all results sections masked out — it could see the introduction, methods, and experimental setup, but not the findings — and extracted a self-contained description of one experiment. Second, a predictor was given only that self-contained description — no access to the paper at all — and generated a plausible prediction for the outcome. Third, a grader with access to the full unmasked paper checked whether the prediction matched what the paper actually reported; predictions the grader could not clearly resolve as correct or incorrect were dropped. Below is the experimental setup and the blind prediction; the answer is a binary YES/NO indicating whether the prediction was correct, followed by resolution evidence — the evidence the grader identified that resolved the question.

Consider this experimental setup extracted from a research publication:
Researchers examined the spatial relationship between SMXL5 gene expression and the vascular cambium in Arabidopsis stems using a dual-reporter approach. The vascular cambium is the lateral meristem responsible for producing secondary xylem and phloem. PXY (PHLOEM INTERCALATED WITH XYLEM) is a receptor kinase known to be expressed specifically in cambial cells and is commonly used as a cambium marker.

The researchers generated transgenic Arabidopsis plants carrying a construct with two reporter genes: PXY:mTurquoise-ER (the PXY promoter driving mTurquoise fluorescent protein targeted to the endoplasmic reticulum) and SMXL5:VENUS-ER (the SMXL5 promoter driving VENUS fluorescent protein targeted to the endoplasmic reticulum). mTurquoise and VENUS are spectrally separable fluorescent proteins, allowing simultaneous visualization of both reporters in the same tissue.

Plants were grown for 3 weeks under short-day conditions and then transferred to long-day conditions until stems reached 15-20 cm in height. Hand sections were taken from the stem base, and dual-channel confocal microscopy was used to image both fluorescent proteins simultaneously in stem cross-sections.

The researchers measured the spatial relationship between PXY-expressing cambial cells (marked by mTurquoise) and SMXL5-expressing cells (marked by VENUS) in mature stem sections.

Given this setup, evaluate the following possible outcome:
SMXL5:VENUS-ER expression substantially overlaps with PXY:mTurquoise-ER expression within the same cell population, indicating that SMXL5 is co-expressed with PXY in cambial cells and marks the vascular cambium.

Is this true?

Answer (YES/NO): NO